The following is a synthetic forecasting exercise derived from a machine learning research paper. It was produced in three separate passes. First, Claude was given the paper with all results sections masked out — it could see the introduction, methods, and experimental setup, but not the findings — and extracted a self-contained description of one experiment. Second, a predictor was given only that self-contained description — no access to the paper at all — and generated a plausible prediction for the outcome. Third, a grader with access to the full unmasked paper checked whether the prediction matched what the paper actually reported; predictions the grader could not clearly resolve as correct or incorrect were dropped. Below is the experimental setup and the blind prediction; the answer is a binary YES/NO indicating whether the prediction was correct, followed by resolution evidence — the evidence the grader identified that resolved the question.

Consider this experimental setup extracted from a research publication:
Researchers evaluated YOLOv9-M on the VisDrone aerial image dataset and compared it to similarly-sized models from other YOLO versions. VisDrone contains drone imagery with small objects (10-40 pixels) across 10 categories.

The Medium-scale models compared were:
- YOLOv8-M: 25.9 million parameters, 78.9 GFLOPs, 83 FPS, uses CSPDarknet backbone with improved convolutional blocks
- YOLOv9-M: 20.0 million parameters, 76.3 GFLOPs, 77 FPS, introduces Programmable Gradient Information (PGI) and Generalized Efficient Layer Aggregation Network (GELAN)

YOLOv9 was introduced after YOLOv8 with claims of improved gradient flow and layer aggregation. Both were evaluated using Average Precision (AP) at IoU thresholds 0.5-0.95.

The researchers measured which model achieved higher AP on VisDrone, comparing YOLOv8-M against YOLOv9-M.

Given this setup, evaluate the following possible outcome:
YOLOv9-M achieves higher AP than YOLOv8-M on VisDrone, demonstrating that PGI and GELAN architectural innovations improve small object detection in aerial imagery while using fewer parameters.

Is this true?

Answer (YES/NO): YES